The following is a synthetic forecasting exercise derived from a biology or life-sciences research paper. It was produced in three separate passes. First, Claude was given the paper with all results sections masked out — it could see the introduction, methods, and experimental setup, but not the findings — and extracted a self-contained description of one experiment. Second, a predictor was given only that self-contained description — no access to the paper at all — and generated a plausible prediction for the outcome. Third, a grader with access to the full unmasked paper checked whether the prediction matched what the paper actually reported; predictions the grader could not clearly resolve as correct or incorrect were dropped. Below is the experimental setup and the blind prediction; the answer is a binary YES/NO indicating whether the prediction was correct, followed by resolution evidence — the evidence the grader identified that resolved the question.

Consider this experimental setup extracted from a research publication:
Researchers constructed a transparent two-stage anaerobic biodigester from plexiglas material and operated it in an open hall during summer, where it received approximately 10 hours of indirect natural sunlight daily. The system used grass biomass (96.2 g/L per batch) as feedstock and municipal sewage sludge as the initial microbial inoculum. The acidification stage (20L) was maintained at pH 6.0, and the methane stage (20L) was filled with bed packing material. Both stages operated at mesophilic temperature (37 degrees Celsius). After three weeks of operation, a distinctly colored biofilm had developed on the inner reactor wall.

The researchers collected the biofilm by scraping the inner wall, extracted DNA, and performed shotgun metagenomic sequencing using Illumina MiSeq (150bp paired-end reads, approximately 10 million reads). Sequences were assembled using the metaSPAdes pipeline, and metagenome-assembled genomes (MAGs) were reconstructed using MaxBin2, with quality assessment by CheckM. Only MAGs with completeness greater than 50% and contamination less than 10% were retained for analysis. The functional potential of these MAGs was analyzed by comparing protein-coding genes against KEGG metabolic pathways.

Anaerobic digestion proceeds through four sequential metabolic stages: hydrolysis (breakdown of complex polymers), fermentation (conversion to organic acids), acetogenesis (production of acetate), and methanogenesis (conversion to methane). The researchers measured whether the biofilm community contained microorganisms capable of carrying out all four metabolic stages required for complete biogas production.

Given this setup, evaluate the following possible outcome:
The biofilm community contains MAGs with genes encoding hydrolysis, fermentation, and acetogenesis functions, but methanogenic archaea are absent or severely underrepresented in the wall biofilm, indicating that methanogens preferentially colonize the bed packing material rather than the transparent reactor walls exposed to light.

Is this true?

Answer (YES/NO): NO